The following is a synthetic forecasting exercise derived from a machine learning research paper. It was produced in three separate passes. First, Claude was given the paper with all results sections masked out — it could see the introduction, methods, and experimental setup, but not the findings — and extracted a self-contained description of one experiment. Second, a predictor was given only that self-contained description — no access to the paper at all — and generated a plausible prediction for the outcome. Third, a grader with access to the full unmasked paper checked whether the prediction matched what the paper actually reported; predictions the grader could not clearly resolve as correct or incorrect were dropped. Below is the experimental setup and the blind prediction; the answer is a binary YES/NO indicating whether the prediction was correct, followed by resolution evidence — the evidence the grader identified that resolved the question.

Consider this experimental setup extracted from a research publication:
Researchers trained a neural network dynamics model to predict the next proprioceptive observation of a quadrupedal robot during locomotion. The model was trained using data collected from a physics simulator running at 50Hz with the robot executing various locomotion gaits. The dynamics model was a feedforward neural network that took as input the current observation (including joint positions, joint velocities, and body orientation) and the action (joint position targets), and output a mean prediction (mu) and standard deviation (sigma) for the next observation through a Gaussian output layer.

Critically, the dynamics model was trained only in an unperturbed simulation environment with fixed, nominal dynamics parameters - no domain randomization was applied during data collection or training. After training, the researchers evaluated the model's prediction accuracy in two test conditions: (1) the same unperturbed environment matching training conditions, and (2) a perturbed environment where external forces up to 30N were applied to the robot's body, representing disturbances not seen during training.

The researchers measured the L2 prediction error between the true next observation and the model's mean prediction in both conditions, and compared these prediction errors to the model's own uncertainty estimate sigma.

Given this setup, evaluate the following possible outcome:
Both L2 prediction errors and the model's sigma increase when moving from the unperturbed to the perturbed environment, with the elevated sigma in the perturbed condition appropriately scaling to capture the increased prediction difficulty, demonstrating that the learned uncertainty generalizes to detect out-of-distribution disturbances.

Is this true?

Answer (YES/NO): YES